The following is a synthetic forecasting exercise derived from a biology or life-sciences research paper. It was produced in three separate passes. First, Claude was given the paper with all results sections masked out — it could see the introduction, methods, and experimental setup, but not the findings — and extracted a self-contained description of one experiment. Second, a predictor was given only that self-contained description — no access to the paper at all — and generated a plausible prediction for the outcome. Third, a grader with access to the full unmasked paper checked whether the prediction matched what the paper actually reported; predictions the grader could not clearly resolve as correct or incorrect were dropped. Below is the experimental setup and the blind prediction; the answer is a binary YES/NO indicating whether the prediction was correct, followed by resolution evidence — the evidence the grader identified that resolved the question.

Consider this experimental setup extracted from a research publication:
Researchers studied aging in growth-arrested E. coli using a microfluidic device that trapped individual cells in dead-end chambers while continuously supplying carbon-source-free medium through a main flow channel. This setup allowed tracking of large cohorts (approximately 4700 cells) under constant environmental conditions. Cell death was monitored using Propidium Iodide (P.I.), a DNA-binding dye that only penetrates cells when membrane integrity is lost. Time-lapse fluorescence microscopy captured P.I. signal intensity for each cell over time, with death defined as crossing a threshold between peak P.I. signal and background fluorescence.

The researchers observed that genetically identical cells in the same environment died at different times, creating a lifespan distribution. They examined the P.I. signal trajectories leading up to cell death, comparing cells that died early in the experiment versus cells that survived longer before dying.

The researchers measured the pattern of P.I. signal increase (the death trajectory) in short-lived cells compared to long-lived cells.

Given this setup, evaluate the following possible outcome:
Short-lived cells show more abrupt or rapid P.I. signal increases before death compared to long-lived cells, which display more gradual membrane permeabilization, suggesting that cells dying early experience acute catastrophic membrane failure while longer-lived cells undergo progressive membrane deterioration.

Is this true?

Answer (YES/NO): YES